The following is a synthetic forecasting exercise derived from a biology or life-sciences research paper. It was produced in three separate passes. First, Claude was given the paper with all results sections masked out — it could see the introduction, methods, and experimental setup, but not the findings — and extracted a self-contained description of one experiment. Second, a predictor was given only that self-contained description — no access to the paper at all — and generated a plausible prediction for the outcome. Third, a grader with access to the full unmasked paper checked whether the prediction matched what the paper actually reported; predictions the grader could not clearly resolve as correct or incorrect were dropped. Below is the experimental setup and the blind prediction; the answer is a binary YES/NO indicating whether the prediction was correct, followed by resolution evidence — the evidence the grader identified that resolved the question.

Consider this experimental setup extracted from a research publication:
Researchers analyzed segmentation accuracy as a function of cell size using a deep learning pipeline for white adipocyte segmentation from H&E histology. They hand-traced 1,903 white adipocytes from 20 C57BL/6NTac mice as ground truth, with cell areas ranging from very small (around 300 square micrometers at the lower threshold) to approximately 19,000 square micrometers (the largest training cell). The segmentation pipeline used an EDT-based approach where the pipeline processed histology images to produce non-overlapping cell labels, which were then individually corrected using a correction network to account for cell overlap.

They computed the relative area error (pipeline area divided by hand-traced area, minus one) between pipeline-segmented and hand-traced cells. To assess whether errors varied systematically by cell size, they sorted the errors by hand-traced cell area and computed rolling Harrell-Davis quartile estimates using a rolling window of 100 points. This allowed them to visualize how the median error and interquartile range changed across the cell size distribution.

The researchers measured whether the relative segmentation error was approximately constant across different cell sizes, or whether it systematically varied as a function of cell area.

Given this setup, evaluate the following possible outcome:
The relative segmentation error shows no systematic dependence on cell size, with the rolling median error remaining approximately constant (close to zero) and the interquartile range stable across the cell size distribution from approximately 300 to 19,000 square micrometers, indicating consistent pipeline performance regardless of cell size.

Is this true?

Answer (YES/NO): NO